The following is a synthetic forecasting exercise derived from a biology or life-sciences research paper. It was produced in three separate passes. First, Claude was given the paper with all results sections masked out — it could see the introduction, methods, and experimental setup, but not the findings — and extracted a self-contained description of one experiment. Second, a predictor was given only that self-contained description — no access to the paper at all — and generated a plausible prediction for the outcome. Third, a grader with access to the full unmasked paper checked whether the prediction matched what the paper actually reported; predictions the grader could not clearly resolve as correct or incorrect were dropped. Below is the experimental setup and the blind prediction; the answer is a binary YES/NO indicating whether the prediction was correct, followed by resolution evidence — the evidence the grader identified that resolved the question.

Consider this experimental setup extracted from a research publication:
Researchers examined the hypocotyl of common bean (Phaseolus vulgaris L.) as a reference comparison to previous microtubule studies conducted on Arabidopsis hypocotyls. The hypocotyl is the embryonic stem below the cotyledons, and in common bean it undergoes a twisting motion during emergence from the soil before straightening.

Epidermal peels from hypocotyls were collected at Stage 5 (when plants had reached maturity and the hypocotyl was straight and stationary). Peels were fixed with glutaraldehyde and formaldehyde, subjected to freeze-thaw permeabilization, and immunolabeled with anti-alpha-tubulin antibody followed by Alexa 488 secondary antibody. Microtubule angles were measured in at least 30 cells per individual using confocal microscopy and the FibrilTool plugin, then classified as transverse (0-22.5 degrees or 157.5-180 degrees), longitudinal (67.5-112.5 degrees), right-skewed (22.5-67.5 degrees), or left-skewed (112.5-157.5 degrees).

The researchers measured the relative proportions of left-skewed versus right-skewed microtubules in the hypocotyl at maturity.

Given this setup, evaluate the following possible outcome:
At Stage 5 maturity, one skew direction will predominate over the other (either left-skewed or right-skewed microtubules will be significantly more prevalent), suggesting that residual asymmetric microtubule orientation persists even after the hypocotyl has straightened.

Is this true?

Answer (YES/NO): YES